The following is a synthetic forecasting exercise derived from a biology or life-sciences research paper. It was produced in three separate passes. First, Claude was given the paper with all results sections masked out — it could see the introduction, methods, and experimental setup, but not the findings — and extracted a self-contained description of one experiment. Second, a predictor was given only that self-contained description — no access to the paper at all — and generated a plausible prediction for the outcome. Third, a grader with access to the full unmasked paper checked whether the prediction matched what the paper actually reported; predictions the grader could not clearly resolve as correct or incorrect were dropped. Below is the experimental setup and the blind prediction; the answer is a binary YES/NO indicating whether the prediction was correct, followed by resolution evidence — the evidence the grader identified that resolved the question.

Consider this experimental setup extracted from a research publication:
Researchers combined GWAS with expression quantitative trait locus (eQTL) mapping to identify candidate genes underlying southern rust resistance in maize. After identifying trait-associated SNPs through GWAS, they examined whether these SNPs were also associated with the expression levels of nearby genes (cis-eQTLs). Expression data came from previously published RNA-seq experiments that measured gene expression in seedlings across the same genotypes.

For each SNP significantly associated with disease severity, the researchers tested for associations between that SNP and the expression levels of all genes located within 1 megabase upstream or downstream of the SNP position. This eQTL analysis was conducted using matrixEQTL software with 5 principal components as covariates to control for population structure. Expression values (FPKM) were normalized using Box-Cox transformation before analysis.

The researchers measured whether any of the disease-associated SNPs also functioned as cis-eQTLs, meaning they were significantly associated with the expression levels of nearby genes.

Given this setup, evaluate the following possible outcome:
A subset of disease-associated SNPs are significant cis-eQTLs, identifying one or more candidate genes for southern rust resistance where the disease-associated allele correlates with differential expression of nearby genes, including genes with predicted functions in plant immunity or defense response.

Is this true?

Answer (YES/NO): YES